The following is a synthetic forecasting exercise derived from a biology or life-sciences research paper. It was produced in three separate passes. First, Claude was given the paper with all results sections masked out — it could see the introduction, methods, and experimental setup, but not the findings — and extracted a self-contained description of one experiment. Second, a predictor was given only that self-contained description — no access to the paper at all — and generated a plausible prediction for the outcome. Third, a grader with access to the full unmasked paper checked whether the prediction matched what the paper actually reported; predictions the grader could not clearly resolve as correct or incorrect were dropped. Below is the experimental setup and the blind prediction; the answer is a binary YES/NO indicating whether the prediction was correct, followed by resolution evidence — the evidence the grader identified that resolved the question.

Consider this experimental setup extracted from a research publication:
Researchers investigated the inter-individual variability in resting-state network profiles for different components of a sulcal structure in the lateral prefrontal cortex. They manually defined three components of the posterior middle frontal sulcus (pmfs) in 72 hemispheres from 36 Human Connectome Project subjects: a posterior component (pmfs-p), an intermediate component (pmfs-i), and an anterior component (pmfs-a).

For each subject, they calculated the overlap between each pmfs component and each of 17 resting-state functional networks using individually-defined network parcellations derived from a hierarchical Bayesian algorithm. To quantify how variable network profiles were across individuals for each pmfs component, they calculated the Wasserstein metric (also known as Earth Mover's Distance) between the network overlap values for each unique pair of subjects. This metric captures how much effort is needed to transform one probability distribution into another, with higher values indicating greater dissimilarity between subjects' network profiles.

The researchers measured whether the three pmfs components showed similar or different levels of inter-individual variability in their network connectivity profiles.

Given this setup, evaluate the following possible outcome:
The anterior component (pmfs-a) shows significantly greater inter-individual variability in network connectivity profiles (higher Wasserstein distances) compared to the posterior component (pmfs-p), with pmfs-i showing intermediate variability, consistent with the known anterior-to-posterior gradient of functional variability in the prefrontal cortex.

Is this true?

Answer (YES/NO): NO